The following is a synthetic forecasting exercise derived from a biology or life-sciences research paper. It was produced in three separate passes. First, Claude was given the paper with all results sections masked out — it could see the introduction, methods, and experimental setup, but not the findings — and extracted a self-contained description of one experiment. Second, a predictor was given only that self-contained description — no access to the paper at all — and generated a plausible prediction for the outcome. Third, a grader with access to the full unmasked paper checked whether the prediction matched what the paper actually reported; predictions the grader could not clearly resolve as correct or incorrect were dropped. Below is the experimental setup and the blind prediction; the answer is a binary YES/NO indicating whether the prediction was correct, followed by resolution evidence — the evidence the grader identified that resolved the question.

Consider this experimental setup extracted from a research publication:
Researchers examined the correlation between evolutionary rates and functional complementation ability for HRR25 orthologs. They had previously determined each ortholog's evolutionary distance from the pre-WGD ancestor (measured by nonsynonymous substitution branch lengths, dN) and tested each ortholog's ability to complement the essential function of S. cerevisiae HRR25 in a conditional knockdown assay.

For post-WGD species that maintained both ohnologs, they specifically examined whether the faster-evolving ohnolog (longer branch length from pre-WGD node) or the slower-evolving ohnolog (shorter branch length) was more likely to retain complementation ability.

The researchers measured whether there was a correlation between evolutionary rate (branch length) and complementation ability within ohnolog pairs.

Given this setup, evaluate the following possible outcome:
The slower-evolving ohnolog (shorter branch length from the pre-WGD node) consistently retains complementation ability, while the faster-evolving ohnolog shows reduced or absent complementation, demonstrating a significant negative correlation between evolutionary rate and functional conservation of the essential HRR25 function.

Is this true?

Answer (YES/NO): YES